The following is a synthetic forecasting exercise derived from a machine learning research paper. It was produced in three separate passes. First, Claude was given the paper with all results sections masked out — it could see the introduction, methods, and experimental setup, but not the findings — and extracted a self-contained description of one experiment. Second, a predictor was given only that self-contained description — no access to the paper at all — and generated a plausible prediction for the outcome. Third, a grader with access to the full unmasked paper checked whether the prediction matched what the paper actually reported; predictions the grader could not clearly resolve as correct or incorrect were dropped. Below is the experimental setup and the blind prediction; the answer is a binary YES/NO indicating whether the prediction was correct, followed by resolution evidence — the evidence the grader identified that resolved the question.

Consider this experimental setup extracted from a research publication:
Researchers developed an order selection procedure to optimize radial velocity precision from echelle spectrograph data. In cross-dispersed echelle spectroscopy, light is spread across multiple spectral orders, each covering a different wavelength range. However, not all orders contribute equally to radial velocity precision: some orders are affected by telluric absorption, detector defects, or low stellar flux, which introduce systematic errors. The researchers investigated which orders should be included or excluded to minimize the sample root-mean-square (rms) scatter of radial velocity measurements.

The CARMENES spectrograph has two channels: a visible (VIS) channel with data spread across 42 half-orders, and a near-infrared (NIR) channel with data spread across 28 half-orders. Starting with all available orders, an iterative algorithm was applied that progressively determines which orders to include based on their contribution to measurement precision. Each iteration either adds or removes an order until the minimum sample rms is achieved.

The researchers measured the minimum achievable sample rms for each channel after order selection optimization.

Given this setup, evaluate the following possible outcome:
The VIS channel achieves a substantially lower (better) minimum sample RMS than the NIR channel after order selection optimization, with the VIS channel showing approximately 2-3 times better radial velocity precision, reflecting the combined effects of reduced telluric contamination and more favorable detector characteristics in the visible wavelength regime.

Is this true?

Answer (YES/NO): YES